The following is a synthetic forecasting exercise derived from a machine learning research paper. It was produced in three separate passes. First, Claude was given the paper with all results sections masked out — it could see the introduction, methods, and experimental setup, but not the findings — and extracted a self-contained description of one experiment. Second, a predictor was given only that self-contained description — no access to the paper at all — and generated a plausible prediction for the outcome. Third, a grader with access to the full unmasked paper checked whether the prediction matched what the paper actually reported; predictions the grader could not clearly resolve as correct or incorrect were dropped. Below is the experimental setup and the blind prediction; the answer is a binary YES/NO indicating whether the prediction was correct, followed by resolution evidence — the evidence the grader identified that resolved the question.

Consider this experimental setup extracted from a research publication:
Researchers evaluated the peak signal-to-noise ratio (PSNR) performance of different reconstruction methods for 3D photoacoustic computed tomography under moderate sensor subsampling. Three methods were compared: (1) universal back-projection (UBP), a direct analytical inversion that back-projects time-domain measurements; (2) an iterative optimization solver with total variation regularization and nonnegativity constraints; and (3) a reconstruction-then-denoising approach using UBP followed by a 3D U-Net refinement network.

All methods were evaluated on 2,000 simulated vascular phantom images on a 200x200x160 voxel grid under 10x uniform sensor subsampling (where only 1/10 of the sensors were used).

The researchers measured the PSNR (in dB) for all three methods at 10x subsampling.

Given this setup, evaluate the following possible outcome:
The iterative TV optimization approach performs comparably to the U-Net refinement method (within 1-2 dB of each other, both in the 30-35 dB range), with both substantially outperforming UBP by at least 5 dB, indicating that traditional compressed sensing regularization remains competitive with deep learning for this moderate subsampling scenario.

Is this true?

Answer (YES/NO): NO